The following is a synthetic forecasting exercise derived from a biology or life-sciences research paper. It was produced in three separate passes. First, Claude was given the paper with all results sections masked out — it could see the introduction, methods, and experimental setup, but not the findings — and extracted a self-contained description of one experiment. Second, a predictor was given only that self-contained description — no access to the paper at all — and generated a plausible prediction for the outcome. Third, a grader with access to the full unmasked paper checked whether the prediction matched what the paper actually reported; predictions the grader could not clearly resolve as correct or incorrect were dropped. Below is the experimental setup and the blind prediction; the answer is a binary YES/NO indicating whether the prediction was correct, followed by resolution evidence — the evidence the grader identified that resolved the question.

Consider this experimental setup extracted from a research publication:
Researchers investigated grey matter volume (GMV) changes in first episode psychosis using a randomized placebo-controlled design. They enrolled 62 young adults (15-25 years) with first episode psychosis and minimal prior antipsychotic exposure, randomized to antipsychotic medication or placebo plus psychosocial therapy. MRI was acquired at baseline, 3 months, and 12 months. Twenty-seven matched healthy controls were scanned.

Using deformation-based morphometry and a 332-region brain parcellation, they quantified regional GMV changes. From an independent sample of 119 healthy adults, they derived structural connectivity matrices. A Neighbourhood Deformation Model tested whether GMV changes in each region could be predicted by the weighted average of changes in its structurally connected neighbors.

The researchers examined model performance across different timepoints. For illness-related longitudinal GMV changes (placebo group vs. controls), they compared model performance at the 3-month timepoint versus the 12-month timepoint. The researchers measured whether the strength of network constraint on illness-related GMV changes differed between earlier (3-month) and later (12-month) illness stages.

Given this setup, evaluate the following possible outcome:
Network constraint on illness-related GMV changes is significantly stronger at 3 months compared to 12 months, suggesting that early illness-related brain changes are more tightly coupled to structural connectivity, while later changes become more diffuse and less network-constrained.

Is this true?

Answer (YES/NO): NO